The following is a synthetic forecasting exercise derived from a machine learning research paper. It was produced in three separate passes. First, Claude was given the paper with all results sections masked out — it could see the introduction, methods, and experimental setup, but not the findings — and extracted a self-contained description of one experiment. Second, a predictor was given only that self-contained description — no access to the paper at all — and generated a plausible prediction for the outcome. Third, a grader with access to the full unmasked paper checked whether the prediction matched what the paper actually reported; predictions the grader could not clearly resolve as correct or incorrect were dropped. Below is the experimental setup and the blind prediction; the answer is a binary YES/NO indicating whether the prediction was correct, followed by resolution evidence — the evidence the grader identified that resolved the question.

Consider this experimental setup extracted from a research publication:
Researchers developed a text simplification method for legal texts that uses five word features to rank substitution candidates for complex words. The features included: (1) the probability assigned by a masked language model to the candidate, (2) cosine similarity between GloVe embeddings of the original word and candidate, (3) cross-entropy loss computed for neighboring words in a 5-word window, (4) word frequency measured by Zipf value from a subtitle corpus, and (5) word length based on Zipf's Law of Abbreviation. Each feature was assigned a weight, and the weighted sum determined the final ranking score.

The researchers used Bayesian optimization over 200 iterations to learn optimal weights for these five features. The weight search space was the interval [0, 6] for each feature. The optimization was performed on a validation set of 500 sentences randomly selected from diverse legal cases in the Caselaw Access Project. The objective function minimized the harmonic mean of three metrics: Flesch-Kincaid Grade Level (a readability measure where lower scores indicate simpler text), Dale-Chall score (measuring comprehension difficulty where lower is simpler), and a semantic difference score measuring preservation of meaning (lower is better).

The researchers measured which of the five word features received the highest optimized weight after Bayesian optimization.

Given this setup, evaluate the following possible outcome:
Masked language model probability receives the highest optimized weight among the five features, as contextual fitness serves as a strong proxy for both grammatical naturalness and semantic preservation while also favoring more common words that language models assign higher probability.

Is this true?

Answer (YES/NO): NO